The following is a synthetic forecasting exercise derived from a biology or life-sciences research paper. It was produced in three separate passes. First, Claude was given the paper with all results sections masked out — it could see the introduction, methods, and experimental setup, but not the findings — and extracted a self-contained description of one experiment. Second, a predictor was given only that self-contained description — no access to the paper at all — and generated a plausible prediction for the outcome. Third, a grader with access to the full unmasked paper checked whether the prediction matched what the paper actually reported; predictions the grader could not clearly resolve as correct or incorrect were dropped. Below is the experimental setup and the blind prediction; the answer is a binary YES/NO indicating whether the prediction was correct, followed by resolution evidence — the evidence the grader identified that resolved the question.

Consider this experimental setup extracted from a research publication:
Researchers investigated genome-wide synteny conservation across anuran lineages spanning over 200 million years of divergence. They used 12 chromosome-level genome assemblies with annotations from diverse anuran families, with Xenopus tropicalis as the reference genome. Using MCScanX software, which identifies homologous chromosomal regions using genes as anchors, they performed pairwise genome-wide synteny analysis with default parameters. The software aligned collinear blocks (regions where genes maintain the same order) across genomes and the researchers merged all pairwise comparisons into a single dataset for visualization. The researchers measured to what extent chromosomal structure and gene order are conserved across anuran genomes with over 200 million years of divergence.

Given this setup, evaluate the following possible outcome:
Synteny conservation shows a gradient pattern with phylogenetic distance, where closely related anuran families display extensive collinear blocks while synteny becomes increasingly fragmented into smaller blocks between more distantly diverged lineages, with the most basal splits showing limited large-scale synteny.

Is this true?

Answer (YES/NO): NO